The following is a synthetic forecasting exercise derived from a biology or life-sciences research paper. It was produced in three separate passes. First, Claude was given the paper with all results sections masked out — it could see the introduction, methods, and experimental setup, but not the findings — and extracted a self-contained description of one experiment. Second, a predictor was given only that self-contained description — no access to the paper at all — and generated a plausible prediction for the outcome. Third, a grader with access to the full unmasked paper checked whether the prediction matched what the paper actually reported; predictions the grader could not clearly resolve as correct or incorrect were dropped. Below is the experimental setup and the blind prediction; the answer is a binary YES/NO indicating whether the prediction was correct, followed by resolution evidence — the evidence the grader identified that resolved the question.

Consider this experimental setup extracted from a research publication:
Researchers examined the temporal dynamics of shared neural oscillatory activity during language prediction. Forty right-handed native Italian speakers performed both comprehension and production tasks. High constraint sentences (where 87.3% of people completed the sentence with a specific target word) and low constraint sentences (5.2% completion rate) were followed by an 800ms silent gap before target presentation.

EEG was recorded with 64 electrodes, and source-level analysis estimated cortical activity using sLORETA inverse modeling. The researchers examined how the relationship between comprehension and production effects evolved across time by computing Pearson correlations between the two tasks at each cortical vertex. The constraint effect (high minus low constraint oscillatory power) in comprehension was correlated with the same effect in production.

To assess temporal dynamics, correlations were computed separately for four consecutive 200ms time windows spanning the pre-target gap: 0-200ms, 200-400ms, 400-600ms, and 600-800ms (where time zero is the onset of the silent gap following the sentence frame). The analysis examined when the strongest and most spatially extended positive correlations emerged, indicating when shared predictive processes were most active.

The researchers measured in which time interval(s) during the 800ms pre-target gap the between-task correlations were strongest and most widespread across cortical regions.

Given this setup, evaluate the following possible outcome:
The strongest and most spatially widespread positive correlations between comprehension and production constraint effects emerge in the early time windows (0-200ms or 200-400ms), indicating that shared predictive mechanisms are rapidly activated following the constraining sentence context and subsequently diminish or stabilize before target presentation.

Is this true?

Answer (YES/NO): NO